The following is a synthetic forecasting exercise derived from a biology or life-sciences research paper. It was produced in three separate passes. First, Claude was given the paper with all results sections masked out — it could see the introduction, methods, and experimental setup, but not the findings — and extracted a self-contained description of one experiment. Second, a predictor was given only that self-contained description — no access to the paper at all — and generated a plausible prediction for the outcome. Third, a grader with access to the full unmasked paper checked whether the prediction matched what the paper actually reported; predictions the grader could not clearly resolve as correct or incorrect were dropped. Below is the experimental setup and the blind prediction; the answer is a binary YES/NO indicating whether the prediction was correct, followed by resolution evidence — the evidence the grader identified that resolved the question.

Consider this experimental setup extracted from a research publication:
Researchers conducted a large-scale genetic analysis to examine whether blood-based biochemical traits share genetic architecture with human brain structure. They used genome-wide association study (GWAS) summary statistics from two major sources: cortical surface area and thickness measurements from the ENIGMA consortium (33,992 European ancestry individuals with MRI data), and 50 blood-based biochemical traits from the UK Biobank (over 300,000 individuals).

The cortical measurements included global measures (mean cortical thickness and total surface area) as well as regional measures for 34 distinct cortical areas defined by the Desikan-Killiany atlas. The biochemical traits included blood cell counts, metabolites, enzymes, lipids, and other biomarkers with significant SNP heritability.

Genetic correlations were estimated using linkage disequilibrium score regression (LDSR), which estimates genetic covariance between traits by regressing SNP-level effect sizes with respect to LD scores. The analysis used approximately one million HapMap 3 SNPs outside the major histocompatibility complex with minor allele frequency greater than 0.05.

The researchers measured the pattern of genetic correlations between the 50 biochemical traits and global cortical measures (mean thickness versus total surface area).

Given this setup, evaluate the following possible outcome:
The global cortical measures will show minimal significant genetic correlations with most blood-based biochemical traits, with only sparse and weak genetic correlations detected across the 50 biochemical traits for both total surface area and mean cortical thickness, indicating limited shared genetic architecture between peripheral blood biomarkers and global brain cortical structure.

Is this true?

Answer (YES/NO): YES